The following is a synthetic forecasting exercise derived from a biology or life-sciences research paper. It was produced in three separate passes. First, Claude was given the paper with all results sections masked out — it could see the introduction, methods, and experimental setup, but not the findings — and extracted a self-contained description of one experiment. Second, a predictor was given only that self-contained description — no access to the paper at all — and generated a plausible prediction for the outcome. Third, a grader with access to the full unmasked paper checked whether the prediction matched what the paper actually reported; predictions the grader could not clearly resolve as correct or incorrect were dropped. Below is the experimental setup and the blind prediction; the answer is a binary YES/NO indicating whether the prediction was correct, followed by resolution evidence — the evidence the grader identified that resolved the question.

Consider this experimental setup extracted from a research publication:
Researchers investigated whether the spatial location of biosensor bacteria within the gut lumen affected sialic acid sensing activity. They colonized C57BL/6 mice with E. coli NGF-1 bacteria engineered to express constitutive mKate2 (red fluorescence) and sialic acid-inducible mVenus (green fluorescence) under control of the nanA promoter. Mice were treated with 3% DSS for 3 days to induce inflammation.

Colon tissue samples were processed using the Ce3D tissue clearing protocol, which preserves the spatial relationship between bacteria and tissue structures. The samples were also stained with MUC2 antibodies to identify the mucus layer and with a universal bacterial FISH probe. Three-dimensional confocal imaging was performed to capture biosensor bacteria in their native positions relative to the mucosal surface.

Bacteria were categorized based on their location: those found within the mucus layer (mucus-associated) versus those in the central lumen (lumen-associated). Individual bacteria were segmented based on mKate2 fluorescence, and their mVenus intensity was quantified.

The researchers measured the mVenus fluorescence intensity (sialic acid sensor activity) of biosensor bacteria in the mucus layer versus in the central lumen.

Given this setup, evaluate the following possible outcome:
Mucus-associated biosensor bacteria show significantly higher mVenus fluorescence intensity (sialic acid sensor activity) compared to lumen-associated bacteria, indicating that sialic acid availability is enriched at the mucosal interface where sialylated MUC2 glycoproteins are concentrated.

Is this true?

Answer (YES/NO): NO